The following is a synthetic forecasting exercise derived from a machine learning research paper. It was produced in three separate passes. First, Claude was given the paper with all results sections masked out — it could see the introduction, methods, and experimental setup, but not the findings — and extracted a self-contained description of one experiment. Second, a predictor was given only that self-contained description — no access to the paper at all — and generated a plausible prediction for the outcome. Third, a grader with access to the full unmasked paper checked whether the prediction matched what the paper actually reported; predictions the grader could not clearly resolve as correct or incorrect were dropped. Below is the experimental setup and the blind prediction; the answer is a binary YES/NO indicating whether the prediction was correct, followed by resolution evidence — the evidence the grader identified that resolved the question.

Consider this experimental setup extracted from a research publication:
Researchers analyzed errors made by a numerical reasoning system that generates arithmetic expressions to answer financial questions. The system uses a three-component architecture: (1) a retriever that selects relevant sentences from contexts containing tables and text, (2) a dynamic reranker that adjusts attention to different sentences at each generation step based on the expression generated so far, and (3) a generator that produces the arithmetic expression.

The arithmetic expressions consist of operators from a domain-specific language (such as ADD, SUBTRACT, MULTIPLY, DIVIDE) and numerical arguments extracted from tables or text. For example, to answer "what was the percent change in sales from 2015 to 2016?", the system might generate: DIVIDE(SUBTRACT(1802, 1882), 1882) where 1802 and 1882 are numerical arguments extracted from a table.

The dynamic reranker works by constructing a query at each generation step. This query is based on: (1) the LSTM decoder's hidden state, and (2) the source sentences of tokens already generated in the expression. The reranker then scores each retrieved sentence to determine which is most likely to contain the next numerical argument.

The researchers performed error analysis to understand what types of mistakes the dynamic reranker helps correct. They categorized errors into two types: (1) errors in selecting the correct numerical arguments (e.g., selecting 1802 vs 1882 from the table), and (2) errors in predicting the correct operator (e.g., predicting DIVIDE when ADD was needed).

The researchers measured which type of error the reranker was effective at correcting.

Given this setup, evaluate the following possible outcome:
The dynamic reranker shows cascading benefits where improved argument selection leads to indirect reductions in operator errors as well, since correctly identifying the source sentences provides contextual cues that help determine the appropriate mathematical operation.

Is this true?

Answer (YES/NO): NO